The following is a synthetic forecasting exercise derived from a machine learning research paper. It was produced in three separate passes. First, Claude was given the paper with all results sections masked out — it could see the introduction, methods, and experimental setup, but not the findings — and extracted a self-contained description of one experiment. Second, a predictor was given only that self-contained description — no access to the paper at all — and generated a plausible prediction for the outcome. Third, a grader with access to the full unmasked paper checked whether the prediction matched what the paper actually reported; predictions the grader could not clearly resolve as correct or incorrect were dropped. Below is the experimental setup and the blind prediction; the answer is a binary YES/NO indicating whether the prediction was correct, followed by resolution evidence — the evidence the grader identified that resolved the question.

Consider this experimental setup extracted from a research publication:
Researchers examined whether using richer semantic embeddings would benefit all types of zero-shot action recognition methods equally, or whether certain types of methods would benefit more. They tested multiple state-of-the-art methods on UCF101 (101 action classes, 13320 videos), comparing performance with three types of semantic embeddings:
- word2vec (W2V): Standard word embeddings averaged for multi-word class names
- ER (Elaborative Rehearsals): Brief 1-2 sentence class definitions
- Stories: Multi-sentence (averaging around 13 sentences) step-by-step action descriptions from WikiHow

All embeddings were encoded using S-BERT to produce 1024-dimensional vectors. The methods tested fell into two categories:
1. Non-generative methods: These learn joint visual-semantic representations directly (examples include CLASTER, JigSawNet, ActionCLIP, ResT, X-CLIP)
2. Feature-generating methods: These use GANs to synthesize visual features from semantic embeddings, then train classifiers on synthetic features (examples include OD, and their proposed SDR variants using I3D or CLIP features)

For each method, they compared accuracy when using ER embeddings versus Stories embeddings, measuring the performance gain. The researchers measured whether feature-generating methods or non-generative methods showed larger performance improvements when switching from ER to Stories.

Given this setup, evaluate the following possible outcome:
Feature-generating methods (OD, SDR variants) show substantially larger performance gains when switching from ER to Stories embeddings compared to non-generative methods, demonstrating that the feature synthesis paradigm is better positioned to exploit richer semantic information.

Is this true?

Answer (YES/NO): YES